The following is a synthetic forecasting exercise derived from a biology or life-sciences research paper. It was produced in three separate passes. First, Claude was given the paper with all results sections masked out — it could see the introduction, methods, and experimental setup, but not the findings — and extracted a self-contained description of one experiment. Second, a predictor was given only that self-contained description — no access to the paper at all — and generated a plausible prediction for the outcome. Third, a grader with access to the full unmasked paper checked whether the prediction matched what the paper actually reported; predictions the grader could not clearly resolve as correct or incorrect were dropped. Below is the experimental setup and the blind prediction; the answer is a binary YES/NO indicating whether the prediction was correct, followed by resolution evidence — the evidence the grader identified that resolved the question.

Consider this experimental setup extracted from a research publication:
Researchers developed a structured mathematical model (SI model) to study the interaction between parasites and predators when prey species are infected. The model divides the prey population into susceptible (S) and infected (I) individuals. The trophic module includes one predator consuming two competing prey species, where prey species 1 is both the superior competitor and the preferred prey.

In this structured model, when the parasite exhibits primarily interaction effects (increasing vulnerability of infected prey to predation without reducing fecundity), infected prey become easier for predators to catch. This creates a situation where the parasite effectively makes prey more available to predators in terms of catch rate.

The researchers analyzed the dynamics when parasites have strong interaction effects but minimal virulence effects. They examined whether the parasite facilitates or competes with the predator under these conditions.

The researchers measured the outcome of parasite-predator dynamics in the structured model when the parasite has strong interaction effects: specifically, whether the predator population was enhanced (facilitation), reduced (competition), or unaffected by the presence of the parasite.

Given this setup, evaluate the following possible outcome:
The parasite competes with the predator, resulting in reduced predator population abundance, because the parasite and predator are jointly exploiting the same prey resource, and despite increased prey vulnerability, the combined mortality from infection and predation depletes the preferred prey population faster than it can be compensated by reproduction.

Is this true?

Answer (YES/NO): NO